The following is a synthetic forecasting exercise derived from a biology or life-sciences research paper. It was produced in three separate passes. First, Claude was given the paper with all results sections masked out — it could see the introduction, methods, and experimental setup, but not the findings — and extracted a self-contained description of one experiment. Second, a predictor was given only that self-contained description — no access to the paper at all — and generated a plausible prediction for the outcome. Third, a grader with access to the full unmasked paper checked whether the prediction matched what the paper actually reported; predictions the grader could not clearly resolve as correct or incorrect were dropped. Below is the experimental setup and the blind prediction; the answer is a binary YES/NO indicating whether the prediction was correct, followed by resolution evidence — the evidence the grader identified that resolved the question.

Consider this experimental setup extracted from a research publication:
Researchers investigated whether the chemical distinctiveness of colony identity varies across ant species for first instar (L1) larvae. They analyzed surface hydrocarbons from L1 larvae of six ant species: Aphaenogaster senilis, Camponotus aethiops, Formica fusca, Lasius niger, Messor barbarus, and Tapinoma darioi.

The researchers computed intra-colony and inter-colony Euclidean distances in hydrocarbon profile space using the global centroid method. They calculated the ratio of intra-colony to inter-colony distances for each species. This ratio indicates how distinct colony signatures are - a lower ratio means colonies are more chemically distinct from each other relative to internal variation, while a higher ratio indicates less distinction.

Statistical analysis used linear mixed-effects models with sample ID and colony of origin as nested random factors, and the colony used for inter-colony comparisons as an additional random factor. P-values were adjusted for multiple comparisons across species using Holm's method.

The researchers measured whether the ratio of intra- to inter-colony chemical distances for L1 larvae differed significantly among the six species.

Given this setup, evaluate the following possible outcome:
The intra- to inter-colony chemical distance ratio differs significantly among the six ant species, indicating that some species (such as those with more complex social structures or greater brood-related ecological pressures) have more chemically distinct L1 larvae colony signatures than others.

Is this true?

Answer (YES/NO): NO